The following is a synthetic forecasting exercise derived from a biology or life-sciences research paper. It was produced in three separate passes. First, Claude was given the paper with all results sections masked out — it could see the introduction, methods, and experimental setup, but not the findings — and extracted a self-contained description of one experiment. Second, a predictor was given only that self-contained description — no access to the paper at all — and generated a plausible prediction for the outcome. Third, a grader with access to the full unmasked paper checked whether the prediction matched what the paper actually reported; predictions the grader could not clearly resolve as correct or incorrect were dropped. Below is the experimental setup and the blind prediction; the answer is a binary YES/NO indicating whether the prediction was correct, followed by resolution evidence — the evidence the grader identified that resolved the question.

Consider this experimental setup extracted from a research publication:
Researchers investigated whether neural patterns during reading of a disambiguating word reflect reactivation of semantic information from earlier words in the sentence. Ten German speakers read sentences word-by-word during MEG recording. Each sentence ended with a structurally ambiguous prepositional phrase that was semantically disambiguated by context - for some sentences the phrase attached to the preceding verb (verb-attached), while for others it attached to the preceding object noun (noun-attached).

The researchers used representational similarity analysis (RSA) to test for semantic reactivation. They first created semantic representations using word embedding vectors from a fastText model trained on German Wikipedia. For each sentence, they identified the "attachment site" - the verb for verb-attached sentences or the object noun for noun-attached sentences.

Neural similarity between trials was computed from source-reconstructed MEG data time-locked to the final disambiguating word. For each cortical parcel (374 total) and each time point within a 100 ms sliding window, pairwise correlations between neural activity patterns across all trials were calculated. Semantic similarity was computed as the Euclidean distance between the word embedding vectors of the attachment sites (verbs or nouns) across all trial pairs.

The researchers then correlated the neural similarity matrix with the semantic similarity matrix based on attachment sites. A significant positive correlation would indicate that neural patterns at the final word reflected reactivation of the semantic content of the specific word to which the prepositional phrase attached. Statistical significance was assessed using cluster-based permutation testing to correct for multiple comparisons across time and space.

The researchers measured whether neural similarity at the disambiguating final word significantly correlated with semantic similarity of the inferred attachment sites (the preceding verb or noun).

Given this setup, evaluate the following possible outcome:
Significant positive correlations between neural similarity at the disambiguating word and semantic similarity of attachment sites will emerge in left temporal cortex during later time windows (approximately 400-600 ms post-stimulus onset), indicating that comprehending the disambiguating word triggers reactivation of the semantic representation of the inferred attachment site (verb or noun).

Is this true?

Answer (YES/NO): NO